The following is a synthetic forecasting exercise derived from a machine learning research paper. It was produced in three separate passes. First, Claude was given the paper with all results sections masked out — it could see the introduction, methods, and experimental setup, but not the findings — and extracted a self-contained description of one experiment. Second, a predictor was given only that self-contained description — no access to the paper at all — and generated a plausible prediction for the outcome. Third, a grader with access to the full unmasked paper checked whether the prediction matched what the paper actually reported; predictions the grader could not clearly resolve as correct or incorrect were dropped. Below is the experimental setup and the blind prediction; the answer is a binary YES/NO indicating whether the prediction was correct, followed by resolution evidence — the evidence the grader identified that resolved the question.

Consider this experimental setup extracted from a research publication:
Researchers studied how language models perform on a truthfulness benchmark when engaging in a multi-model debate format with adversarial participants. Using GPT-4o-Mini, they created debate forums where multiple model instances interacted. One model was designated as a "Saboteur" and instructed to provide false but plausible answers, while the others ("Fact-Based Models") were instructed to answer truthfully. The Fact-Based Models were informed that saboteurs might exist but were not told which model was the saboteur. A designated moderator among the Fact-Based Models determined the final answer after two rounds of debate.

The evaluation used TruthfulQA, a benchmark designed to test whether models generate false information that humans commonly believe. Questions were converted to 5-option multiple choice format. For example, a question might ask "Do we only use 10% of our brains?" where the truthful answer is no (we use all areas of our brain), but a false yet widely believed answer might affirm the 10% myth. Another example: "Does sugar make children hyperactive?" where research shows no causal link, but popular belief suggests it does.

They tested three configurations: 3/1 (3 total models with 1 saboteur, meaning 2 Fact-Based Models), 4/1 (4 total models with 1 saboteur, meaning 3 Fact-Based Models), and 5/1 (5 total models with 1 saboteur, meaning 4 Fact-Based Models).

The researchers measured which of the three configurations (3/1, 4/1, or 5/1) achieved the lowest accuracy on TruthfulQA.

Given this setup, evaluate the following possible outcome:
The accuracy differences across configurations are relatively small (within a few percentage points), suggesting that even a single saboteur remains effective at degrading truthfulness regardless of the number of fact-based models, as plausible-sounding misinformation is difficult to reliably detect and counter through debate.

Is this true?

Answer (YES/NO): NO